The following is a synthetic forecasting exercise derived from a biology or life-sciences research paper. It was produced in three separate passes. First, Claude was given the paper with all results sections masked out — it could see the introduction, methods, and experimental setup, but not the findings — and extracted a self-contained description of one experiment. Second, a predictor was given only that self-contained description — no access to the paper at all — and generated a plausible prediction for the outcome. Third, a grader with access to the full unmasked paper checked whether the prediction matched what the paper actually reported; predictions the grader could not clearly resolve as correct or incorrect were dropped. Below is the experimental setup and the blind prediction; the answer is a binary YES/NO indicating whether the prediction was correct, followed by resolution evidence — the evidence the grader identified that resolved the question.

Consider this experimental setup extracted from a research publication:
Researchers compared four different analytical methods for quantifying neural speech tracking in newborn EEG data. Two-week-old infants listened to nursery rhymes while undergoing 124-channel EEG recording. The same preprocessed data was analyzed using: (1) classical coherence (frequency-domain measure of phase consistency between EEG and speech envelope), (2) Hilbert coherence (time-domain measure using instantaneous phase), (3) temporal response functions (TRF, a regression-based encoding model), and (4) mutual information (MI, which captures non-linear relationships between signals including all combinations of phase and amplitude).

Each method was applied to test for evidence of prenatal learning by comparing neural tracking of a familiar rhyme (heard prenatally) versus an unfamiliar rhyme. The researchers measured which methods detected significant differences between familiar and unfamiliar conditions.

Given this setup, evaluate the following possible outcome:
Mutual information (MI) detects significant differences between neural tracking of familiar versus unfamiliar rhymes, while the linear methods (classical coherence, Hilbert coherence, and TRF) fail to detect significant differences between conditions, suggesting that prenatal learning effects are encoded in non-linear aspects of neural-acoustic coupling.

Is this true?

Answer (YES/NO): NO